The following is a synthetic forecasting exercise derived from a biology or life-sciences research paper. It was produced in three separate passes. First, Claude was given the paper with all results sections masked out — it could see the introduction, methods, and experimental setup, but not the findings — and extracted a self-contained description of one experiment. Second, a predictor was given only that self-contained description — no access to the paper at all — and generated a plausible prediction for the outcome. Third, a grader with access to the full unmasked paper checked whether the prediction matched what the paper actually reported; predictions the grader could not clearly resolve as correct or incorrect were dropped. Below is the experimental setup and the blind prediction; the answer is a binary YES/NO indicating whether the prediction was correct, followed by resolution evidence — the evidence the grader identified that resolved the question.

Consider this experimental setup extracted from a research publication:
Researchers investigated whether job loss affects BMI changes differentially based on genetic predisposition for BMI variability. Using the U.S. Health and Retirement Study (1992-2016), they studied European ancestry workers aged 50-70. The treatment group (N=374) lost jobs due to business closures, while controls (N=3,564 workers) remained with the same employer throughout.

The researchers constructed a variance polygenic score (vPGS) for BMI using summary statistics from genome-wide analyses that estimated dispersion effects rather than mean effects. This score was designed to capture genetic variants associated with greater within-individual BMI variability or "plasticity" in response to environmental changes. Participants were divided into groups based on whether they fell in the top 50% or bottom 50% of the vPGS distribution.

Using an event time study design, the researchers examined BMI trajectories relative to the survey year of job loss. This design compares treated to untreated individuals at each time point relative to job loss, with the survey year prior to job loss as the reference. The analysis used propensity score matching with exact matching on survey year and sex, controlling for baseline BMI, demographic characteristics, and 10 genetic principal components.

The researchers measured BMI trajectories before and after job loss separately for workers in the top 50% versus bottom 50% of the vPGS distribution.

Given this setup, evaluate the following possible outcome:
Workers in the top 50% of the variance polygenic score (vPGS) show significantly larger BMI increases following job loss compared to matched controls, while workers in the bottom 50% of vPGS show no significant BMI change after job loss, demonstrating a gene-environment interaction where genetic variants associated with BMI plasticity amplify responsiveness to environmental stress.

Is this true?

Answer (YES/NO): NO